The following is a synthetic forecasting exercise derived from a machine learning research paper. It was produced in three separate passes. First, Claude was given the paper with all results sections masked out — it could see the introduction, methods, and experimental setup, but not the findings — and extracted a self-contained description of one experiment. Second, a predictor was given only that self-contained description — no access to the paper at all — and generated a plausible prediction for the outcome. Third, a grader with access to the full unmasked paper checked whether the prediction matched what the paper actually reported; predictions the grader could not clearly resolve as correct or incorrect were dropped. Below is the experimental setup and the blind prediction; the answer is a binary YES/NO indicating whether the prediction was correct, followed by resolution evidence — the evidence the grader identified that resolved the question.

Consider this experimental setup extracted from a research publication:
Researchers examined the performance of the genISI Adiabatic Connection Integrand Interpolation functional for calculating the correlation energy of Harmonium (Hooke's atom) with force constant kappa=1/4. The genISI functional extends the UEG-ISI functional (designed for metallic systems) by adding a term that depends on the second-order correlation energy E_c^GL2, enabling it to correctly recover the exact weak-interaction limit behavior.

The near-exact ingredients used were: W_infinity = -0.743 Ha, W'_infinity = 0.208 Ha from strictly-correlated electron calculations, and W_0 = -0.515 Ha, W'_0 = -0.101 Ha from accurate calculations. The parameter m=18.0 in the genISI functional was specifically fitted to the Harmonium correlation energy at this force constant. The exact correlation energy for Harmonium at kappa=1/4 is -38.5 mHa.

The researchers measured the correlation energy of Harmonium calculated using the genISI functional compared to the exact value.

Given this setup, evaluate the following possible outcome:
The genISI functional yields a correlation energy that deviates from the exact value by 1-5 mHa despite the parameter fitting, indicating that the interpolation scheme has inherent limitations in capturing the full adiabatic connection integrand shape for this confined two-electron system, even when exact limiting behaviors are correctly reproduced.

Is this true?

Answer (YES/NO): YES